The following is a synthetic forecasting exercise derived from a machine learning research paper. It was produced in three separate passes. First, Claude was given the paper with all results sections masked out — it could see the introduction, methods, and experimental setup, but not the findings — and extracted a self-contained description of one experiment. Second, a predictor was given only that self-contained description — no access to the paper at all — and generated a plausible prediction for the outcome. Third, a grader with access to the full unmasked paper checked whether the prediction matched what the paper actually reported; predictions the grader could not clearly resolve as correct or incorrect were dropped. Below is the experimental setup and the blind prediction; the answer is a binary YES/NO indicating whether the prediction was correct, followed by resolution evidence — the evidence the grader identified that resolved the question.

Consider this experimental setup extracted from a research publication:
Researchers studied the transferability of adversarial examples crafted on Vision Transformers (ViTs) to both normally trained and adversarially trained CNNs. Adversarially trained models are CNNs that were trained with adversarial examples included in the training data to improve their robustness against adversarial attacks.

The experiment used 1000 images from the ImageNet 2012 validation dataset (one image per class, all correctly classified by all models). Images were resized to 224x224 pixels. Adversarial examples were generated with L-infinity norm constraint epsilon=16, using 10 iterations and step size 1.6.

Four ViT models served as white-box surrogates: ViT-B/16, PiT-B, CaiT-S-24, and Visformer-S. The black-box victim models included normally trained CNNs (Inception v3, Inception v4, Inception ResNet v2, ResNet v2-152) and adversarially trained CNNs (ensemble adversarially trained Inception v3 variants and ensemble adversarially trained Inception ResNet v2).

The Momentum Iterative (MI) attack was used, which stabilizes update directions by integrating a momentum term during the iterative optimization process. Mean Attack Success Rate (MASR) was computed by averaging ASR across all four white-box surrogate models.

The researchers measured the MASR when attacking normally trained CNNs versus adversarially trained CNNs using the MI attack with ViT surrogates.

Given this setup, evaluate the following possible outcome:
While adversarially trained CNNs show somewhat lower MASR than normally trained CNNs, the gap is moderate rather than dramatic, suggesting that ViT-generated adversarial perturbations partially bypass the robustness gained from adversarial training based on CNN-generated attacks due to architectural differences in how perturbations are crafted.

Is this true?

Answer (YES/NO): YES